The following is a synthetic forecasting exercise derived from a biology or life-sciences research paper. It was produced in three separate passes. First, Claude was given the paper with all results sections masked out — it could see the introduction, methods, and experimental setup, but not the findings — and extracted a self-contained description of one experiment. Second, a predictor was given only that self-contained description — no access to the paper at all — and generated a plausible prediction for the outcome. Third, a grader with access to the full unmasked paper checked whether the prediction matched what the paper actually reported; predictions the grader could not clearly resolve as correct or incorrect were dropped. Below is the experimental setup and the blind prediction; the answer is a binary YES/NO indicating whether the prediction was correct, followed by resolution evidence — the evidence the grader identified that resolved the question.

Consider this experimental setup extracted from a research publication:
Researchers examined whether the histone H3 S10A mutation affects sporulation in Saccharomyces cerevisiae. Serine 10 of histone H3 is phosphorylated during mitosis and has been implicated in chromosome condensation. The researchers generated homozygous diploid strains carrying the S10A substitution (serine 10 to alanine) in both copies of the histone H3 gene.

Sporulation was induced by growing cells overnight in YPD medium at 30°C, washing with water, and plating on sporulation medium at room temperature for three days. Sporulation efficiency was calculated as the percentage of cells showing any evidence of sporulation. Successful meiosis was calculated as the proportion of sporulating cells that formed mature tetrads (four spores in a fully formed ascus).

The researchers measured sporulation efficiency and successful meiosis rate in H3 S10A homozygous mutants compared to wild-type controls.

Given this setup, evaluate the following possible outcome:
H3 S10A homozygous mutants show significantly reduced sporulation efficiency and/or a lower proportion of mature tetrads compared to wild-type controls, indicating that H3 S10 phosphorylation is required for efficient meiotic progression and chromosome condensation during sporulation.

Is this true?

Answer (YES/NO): YES